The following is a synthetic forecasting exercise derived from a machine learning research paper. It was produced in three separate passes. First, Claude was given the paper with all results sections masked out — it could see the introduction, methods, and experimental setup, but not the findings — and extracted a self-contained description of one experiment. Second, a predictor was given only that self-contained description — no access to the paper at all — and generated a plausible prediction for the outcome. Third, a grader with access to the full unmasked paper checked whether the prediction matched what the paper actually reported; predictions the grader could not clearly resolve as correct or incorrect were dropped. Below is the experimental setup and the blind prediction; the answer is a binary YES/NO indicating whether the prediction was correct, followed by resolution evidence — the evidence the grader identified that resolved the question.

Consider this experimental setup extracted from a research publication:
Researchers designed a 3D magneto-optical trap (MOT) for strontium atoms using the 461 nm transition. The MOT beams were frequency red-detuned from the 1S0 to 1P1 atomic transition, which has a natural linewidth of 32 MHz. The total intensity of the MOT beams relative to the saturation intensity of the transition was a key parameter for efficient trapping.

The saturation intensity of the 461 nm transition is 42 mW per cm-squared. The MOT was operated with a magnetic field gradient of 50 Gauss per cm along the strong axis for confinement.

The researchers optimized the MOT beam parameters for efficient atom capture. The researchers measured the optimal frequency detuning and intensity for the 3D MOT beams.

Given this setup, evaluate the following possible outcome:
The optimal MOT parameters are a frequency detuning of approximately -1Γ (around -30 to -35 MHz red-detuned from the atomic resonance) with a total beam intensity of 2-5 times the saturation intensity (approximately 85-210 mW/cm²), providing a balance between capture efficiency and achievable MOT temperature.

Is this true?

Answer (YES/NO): NO